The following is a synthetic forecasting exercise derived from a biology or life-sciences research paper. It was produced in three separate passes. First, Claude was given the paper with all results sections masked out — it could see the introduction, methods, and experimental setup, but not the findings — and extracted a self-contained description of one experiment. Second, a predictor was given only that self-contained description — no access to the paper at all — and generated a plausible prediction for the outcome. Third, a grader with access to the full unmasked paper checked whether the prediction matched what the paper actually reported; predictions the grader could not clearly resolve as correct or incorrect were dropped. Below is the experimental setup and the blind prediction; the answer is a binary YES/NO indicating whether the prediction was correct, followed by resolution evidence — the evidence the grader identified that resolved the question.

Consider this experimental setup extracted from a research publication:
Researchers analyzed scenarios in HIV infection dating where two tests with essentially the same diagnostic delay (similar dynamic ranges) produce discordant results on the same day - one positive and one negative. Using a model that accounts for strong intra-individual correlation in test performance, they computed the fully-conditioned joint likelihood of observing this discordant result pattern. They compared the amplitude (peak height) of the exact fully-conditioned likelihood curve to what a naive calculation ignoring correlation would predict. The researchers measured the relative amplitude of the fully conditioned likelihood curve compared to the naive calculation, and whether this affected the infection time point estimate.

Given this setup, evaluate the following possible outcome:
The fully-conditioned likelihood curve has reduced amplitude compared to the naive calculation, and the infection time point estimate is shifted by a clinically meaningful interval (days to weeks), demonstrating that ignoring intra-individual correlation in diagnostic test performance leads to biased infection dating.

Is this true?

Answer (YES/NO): NO